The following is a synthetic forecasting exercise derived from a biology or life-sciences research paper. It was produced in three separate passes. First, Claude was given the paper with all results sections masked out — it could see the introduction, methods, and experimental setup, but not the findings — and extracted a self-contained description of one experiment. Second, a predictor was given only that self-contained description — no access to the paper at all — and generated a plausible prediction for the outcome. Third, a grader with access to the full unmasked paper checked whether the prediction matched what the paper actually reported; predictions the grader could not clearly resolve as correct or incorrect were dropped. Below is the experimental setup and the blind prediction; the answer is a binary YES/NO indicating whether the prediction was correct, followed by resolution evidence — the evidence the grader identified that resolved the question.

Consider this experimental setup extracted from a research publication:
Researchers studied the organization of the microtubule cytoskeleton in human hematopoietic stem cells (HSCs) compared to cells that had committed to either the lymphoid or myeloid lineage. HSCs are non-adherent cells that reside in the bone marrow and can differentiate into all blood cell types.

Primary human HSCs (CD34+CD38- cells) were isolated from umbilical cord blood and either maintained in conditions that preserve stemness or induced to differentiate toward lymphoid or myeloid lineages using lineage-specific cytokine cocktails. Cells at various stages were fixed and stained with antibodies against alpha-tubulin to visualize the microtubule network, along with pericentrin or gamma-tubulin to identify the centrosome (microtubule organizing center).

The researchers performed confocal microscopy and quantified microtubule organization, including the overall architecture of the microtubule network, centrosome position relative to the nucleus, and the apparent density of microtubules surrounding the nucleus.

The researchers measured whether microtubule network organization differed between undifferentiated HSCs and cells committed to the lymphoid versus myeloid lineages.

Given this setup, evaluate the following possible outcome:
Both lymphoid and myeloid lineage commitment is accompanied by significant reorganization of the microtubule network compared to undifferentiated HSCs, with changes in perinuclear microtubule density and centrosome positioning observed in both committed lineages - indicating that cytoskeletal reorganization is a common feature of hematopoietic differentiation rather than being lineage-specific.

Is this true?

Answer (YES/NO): NO